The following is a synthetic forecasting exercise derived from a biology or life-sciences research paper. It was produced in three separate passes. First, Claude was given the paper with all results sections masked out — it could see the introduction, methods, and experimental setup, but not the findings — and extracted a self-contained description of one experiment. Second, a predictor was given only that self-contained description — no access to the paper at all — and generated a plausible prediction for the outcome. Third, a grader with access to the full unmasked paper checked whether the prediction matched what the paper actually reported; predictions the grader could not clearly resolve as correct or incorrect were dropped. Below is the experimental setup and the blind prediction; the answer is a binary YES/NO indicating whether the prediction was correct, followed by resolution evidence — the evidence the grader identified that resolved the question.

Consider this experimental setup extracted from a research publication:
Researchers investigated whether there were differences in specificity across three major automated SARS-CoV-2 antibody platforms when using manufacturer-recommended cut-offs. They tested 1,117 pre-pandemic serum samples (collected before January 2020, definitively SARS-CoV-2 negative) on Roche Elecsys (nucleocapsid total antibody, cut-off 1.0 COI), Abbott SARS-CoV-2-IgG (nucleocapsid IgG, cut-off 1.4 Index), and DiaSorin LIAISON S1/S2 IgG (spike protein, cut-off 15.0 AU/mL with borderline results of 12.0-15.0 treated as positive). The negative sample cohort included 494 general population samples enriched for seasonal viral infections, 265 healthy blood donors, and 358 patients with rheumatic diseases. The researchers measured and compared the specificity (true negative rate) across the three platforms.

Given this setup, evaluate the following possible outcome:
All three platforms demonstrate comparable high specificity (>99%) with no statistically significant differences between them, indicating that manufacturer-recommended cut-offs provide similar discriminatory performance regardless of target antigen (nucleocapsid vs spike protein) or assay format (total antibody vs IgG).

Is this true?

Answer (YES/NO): NO